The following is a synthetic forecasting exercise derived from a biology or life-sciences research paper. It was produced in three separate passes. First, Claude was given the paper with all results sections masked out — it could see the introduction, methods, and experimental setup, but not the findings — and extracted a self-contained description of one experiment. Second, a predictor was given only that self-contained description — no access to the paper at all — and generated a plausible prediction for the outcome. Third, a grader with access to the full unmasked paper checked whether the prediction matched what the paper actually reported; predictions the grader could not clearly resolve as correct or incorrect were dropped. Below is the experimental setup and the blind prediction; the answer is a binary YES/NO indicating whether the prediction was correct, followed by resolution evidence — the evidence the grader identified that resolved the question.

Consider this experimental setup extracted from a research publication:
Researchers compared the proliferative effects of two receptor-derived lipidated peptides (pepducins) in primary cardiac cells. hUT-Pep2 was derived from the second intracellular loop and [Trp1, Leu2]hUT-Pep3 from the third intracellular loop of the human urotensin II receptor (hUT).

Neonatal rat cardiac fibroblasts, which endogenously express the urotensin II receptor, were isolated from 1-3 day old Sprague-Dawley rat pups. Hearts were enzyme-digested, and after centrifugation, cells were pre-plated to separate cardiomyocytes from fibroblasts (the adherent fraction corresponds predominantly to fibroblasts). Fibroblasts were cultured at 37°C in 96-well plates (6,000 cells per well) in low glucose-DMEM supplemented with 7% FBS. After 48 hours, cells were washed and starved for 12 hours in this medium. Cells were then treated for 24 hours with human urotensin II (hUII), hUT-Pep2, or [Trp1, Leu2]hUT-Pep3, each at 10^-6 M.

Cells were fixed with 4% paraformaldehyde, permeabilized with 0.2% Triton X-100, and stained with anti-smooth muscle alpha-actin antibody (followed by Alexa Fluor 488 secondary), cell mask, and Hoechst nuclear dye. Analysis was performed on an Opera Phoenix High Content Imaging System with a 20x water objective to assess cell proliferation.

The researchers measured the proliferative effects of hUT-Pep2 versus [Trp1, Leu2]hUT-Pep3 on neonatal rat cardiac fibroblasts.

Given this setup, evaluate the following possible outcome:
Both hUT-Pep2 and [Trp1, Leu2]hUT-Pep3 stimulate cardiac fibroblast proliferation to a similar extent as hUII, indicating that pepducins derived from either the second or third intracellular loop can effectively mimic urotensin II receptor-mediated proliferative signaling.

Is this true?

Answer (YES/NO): YES